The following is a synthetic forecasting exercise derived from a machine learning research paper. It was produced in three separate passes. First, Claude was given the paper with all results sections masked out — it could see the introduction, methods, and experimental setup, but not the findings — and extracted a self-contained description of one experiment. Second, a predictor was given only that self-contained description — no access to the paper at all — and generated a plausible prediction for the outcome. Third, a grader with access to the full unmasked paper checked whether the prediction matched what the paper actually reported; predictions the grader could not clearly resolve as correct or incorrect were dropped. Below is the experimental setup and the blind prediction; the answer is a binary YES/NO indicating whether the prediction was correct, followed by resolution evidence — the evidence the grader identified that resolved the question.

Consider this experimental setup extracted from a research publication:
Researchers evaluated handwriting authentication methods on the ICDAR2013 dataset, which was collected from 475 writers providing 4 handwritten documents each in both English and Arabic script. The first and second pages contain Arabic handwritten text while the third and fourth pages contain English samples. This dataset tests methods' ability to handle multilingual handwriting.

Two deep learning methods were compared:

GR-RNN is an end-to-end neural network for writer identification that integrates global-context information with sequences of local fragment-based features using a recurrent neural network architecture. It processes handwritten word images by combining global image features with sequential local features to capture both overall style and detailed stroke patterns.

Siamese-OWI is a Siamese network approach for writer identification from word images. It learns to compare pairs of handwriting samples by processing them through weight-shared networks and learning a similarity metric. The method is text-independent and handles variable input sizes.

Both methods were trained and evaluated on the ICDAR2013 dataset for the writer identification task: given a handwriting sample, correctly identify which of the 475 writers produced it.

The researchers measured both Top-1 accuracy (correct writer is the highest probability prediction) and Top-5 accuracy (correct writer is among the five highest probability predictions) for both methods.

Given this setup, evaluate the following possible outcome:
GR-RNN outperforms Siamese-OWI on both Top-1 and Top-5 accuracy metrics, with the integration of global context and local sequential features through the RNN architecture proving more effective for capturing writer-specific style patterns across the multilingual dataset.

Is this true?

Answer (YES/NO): NO